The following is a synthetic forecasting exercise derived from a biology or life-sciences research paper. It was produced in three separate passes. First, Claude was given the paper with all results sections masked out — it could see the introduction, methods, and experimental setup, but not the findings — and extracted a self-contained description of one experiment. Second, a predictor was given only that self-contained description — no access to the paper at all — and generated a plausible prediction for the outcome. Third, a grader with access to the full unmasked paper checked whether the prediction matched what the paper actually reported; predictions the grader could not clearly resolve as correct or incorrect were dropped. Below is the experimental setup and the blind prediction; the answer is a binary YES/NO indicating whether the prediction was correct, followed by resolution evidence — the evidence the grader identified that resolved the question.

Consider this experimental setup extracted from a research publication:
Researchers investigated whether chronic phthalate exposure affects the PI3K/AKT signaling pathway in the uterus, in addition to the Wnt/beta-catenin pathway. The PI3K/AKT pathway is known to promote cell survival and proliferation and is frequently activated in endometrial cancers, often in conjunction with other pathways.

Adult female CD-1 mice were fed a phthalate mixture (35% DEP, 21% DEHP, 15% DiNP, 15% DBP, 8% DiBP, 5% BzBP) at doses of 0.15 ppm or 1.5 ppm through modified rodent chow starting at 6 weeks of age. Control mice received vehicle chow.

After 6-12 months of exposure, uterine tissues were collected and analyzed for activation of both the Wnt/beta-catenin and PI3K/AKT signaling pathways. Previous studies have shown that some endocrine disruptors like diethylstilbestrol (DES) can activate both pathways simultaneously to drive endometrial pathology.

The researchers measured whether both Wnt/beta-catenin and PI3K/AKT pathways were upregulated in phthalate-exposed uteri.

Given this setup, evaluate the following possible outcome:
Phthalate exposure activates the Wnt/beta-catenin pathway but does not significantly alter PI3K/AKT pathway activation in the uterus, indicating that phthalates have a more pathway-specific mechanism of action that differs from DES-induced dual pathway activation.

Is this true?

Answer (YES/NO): YES